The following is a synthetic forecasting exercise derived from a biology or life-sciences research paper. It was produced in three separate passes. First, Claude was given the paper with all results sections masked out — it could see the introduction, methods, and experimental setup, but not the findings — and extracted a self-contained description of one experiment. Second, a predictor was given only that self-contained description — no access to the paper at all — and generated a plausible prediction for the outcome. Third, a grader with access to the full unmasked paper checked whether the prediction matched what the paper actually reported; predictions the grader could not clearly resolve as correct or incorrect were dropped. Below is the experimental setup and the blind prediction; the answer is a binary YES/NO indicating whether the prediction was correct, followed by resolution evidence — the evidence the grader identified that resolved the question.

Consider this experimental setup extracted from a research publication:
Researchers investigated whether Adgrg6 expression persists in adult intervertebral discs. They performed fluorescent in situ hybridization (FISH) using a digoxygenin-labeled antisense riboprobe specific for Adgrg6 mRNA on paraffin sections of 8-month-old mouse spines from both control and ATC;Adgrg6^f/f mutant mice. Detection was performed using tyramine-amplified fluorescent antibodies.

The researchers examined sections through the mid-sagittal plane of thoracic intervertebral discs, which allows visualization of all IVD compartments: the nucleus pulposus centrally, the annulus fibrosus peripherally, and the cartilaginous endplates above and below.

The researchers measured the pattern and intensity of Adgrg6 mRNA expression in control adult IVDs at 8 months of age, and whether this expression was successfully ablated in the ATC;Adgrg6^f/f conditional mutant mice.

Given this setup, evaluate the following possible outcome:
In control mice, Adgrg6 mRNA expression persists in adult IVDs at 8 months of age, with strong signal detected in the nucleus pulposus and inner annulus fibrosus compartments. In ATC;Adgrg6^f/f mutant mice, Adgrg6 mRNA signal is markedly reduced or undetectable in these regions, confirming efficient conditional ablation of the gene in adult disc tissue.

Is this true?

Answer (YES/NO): NO